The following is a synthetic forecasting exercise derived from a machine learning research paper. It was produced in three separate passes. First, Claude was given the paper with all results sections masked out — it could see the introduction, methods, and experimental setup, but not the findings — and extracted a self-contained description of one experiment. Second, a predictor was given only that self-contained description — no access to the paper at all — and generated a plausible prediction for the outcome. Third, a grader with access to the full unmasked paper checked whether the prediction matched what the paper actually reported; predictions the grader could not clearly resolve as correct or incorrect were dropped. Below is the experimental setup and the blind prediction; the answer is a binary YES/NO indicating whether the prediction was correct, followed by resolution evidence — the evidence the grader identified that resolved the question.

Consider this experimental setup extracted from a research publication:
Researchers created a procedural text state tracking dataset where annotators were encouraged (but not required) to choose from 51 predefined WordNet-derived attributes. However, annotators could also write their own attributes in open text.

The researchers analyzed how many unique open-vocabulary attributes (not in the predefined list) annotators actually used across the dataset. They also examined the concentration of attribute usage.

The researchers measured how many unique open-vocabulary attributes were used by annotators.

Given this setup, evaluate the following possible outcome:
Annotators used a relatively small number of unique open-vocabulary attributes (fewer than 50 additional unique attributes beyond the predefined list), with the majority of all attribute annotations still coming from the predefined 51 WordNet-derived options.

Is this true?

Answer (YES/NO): NO